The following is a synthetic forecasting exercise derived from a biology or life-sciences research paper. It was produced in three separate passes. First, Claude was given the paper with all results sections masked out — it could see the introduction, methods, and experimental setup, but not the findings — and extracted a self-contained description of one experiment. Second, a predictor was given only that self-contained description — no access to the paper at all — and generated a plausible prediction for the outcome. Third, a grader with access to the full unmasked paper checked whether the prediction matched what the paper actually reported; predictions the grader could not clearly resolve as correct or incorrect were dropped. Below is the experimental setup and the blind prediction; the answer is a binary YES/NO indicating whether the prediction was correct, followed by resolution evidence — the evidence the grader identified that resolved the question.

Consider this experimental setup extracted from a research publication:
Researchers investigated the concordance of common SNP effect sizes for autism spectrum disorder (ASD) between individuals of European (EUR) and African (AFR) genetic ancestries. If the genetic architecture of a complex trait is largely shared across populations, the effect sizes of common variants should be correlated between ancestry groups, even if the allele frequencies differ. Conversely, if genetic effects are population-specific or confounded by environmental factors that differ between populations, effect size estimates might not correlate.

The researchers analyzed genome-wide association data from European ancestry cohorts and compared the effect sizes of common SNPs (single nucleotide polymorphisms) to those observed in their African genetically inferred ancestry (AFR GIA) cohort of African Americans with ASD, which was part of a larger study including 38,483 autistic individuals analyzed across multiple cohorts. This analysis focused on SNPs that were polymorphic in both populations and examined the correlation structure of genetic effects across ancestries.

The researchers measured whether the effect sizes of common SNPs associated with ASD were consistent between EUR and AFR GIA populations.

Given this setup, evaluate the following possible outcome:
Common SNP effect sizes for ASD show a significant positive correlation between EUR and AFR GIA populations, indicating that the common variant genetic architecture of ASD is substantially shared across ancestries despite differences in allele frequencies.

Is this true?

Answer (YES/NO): NO